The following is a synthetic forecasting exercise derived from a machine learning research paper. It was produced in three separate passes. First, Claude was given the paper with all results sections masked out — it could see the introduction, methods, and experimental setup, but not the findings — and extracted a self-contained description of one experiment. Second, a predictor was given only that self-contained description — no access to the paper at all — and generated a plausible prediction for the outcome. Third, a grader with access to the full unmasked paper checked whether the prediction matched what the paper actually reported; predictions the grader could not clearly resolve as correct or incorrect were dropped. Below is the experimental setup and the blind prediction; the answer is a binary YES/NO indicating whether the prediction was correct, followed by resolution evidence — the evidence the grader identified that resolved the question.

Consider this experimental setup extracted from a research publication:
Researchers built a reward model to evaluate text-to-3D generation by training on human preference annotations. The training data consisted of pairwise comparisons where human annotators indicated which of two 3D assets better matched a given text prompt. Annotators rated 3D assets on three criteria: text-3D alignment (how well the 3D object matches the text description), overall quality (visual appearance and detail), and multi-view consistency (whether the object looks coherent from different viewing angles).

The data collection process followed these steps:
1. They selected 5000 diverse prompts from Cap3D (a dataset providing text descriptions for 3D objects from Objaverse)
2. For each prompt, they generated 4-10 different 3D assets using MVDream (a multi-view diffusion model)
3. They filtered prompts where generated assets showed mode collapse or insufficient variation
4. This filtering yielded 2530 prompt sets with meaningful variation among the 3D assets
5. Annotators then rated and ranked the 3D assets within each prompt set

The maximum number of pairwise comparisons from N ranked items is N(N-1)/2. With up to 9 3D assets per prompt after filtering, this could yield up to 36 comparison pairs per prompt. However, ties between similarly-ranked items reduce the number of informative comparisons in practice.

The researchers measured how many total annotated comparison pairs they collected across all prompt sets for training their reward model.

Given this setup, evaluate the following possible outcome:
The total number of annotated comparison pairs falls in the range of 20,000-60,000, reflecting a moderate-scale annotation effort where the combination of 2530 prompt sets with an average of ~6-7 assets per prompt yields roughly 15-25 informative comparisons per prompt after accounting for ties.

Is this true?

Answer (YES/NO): YES